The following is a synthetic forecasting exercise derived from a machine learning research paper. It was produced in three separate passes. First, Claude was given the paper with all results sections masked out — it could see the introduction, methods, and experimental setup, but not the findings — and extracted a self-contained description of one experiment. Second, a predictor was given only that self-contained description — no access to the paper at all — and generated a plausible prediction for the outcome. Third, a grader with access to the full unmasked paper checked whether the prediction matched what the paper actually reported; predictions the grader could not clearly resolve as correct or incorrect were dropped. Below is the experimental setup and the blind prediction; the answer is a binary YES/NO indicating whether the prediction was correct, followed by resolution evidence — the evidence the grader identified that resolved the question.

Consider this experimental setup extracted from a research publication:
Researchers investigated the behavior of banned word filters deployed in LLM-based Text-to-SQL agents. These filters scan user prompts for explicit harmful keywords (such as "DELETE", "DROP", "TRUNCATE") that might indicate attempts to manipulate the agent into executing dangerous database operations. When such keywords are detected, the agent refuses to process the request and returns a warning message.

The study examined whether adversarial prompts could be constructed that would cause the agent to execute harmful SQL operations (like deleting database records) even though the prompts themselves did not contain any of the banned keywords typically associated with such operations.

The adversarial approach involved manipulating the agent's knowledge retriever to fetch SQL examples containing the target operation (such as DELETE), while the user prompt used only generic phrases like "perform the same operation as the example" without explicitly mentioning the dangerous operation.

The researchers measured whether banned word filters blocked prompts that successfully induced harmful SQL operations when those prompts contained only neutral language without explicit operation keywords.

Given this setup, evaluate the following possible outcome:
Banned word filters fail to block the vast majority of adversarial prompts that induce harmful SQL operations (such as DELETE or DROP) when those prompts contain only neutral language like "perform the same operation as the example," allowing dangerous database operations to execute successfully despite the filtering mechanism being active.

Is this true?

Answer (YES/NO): YES